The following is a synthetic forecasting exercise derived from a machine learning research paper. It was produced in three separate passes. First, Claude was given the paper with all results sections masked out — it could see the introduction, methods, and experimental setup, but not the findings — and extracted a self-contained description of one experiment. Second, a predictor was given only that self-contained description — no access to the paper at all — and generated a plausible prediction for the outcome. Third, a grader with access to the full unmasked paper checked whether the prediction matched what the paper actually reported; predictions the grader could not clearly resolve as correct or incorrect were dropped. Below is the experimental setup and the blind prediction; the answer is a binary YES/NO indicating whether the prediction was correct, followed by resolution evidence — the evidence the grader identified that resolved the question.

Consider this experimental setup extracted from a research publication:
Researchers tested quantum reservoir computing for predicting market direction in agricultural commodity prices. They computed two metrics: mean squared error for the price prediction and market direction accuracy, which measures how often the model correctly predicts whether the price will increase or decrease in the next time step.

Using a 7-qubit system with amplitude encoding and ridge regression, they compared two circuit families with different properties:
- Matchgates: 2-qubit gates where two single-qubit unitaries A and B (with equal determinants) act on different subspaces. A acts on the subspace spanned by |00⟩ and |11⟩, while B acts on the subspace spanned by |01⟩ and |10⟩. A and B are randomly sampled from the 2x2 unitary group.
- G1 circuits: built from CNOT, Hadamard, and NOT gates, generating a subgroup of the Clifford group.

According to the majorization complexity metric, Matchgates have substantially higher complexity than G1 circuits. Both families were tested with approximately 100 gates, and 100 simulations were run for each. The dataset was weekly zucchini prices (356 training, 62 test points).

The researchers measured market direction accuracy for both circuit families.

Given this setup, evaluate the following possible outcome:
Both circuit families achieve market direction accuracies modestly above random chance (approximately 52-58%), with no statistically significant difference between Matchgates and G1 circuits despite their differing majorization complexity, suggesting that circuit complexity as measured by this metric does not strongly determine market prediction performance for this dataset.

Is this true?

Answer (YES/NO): NO